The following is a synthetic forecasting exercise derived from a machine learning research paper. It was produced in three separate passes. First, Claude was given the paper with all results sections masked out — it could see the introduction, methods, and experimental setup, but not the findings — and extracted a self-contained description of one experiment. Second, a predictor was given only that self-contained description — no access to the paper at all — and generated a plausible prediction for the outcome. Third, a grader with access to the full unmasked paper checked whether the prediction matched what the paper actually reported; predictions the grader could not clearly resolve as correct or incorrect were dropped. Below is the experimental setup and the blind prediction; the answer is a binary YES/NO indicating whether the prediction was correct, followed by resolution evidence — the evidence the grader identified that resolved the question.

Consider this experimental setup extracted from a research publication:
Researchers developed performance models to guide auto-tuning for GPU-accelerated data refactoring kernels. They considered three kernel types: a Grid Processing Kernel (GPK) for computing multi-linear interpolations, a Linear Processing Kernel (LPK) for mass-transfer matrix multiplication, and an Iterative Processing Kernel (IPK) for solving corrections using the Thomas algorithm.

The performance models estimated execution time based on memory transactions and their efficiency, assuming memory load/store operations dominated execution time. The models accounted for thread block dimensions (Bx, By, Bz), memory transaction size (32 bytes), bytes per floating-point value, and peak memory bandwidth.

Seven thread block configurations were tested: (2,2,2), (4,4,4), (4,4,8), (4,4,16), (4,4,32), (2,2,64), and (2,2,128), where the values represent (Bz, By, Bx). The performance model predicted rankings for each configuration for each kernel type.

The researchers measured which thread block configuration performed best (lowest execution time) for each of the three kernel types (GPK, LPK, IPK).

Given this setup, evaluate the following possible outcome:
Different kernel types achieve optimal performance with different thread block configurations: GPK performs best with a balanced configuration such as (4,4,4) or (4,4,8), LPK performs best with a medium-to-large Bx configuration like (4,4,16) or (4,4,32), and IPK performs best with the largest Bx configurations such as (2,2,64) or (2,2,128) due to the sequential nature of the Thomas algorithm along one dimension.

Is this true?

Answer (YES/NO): NO